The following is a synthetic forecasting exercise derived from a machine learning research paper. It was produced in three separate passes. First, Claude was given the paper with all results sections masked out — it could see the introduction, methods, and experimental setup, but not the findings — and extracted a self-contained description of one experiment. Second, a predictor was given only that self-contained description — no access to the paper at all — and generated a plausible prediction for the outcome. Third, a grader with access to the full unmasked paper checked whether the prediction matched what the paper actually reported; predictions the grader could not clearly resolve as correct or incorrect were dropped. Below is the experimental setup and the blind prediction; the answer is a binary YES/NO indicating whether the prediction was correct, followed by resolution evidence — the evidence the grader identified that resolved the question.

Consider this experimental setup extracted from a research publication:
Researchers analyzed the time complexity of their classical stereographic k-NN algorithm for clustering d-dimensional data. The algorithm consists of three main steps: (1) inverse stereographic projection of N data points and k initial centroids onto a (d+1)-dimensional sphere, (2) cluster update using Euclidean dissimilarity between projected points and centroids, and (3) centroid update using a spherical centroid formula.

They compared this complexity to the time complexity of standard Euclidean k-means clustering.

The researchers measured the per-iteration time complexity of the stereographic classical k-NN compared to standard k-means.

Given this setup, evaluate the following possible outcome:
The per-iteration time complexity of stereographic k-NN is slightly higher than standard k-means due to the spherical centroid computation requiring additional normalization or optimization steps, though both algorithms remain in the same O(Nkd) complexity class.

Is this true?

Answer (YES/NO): NO